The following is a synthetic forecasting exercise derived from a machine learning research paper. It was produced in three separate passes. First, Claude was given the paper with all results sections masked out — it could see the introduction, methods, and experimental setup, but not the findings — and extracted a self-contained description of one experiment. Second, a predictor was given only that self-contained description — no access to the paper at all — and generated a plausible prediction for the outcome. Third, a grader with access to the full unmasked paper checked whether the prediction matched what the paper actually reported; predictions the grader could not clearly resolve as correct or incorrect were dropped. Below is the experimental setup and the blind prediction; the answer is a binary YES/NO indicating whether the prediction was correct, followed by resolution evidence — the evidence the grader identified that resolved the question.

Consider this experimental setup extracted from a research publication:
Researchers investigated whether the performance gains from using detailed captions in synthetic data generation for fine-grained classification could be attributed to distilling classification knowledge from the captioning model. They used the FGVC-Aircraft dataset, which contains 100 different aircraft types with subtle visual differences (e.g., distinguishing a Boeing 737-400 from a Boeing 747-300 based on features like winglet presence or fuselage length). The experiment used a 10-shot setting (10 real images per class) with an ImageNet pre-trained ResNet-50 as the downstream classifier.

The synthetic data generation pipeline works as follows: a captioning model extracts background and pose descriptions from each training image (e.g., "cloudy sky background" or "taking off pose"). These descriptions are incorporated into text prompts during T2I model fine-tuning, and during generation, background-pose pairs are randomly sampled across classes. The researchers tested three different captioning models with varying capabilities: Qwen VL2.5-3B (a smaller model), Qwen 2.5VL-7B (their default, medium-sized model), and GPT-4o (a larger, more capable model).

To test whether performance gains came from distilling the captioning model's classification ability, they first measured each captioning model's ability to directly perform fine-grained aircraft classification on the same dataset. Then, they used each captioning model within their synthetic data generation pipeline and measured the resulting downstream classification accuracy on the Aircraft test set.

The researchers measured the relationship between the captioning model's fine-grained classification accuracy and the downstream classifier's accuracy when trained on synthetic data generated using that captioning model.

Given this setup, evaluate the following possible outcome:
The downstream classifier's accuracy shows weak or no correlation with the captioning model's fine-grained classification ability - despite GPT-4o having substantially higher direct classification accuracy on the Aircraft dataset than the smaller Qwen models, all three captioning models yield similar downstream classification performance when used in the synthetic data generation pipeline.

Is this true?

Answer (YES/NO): YES